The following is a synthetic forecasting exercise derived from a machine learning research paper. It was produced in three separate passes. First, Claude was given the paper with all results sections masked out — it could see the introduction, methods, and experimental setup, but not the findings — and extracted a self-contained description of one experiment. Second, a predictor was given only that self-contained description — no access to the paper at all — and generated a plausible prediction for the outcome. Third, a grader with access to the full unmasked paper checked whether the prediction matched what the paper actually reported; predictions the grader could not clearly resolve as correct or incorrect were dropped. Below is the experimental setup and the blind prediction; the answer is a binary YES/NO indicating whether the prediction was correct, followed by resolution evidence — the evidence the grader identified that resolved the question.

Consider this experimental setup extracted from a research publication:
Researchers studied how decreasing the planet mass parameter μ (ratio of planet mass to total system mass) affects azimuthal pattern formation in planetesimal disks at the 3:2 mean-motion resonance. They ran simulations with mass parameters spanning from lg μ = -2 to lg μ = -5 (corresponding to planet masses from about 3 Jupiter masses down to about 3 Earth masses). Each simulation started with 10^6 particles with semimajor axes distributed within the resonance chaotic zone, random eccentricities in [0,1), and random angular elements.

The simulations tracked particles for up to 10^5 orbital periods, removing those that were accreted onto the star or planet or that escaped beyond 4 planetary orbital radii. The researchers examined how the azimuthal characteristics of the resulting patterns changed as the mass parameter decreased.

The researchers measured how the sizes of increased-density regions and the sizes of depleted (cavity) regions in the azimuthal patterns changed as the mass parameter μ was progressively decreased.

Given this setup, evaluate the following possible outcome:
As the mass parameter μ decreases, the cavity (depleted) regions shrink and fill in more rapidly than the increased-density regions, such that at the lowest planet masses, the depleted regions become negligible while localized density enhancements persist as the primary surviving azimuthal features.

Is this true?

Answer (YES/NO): NO